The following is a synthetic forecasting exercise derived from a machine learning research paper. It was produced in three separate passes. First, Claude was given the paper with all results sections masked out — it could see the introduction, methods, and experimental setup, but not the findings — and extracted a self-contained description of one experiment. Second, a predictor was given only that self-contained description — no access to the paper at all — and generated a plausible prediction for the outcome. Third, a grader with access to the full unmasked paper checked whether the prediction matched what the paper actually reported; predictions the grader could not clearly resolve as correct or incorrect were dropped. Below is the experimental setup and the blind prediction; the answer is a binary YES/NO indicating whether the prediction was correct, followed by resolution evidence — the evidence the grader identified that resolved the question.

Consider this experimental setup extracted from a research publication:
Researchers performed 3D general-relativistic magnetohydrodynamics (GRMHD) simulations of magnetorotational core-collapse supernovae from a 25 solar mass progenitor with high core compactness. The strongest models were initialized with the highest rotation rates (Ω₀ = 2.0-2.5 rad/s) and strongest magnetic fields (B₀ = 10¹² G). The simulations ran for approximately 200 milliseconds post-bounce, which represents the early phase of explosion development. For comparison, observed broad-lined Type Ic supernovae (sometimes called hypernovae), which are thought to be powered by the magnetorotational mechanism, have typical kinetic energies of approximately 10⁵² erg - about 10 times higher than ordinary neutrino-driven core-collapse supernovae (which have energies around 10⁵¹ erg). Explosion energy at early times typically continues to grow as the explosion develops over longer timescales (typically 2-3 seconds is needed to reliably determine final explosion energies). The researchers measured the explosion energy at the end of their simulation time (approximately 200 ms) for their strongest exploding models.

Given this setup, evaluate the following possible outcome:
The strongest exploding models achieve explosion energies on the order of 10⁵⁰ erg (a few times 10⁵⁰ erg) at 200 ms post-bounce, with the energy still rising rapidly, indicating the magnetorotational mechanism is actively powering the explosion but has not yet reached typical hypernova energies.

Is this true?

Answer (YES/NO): NO